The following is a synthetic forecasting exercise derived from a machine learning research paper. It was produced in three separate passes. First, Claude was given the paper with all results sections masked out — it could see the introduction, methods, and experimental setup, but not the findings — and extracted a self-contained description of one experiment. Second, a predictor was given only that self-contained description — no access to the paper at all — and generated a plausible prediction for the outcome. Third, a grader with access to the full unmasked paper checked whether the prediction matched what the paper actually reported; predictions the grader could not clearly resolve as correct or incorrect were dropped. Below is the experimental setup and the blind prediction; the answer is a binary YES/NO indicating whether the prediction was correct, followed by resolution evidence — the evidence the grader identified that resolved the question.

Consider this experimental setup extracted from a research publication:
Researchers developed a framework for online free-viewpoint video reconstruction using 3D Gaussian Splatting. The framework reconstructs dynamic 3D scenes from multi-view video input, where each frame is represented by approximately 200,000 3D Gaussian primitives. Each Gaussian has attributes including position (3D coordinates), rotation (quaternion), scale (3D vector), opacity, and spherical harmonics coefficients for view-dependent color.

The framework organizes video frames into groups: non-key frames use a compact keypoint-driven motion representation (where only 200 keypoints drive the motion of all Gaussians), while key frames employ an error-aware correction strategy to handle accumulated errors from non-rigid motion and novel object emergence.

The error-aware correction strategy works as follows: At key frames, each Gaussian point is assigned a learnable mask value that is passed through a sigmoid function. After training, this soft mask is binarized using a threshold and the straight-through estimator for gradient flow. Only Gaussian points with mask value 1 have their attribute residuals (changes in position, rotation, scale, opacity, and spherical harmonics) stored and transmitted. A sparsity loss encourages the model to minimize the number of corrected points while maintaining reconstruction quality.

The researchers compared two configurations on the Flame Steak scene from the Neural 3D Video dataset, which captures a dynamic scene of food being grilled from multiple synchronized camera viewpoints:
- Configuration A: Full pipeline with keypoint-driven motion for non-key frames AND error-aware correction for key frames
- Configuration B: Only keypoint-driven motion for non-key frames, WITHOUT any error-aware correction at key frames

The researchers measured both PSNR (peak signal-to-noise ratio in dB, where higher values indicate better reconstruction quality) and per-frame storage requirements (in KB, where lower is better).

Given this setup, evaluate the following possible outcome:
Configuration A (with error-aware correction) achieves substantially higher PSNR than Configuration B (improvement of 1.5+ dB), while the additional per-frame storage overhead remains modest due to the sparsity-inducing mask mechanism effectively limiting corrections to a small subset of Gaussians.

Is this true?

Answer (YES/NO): NO